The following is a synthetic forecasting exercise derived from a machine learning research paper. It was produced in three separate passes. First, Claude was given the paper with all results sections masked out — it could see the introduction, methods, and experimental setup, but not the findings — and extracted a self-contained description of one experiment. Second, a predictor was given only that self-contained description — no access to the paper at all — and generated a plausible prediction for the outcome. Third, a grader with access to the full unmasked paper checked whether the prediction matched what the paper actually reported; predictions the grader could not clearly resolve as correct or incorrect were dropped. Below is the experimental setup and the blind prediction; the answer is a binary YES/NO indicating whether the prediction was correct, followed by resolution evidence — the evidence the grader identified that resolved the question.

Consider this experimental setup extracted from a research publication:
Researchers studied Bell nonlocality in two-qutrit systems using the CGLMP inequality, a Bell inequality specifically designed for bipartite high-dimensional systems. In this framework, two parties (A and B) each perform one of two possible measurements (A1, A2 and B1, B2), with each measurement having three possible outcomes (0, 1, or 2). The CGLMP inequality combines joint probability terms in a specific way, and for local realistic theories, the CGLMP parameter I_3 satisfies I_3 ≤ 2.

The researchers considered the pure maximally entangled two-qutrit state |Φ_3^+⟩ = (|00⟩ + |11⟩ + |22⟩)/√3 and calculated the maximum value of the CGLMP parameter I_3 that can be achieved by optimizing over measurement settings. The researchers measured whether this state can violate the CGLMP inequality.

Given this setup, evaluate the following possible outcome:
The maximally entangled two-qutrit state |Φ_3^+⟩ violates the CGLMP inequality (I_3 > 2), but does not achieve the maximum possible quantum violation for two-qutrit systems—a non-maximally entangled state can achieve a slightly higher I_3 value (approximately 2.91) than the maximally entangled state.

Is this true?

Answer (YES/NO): YES